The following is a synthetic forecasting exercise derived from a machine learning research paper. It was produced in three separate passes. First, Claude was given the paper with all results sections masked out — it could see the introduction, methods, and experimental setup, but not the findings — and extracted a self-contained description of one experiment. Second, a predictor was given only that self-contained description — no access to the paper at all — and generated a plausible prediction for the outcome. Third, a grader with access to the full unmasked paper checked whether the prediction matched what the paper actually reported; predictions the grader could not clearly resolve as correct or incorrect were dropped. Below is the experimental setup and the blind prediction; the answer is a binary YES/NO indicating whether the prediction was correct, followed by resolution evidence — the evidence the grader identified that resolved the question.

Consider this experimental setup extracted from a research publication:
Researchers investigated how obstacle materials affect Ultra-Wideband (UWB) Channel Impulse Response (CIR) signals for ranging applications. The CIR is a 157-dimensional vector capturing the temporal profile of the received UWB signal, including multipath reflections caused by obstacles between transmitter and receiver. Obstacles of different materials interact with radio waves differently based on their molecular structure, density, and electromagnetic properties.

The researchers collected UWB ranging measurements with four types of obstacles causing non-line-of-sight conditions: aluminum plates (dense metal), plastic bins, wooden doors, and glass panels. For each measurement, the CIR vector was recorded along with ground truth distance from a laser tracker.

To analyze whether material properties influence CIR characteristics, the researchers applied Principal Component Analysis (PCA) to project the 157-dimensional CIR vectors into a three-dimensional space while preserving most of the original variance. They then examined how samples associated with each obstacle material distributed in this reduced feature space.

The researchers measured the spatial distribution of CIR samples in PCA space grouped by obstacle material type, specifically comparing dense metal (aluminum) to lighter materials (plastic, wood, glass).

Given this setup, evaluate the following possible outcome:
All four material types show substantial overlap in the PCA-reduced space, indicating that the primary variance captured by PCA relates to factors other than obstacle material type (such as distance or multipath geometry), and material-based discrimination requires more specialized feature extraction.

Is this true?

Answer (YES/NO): NO